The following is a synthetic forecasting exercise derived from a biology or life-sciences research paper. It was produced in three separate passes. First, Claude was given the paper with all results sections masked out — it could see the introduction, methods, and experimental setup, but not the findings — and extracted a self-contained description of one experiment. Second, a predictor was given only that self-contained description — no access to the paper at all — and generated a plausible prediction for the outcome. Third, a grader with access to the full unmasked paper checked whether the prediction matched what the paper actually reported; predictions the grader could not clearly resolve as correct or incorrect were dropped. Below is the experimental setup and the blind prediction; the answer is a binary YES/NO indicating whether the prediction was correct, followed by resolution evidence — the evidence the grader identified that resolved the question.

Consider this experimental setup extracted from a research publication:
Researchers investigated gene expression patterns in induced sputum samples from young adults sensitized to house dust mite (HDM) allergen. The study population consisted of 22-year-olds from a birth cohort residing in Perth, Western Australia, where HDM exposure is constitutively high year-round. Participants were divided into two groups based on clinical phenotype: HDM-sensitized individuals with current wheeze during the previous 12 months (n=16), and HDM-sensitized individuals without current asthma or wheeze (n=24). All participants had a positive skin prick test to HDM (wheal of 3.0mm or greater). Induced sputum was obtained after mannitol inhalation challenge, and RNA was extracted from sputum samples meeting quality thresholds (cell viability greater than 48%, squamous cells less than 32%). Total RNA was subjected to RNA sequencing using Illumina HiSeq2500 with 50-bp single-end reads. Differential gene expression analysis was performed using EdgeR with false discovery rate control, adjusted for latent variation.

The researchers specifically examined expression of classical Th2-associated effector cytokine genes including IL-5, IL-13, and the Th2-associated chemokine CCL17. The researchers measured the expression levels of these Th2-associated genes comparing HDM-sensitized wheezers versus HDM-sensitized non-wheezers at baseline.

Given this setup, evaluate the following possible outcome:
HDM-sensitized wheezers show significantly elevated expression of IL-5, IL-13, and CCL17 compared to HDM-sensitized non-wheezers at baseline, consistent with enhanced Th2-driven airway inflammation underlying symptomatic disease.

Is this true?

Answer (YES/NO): NO